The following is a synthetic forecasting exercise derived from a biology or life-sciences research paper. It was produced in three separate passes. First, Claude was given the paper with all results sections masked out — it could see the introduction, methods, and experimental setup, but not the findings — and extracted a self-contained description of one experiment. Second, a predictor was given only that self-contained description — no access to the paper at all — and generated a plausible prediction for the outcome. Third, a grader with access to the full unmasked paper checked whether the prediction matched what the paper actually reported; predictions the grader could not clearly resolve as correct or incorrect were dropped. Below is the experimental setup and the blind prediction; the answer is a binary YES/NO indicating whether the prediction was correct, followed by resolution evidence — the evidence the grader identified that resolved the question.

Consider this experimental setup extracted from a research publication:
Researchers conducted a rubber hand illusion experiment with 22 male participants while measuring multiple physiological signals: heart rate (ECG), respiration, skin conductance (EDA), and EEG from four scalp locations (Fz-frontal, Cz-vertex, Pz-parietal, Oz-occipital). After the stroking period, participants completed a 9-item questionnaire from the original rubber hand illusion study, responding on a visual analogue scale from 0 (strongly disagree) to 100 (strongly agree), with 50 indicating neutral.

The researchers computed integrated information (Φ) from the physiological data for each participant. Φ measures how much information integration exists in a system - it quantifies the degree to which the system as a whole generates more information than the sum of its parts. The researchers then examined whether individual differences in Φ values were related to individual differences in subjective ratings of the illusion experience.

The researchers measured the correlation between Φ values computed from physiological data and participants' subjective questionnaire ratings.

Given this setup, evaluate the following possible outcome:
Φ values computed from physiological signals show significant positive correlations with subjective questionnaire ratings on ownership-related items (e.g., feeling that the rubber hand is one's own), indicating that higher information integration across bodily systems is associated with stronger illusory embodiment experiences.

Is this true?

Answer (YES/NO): NO